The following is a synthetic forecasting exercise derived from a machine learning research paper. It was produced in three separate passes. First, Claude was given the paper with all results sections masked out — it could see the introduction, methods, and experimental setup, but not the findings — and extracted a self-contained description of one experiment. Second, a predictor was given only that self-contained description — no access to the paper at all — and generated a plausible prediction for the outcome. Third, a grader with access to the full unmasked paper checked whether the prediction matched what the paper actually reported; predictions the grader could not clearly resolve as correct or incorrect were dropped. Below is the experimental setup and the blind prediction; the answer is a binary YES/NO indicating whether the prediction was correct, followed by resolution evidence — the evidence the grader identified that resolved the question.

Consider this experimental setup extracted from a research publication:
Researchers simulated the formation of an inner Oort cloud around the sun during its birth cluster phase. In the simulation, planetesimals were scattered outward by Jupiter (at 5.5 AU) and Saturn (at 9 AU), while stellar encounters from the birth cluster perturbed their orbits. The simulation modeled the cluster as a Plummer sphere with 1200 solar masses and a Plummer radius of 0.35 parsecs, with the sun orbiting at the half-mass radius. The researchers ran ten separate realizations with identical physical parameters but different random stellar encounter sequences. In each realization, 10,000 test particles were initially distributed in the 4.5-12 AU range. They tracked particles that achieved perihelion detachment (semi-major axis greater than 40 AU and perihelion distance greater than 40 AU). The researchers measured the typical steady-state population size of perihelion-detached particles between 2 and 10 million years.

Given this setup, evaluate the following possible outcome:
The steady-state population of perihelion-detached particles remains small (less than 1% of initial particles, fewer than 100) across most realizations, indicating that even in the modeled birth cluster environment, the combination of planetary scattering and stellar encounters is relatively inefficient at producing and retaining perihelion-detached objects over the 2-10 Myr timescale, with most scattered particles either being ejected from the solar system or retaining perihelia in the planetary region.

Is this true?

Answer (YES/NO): YES